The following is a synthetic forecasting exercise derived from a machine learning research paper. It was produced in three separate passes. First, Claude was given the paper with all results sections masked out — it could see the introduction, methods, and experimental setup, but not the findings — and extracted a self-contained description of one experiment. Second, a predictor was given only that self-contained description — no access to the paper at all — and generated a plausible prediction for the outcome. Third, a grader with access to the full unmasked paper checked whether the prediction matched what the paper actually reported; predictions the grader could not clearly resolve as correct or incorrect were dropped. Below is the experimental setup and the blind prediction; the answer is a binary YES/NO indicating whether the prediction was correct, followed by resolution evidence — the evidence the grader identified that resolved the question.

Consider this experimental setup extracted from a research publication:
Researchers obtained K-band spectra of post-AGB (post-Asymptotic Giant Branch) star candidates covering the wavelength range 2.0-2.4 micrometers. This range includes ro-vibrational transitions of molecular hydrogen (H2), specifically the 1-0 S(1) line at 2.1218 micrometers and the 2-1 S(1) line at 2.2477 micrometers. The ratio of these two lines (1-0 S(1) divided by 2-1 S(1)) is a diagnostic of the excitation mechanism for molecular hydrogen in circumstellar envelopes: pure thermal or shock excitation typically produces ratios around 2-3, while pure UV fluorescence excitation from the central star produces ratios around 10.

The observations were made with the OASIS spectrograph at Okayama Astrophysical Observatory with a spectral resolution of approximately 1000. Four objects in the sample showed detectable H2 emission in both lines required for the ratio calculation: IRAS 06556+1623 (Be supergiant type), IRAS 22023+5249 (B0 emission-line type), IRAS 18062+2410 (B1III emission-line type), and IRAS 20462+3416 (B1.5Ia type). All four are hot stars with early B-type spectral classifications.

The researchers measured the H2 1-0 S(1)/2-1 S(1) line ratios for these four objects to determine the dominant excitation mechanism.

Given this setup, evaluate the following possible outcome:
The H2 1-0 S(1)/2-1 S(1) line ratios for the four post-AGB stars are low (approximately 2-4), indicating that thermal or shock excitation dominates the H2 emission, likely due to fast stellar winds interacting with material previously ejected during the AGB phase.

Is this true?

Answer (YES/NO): NO